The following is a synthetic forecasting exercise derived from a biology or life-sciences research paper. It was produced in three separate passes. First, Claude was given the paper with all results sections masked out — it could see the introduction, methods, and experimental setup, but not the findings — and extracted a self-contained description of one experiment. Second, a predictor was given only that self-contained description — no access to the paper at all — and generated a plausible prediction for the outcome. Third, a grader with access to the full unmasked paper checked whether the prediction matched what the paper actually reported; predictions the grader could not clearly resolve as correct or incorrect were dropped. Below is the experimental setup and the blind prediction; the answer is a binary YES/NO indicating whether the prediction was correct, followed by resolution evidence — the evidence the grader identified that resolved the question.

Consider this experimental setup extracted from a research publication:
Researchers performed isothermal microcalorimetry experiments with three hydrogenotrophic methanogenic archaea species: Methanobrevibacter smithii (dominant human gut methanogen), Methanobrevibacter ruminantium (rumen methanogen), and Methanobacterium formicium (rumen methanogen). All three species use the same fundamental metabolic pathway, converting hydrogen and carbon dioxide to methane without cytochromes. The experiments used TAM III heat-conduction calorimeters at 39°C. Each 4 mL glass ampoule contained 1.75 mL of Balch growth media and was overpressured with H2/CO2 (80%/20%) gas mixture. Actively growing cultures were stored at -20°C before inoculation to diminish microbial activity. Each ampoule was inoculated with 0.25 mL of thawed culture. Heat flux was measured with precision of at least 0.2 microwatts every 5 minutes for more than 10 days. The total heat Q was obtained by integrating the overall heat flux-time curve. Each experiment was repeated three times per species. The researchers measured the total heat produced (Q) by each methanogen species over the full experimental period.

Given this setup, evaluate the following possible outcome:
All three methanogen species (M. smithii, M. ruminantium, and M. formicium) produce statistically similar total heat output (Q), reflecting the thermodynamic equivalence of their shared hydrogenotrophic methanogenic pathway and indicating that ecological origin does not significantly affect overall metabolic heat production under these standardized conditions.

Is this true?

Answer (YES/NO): YES